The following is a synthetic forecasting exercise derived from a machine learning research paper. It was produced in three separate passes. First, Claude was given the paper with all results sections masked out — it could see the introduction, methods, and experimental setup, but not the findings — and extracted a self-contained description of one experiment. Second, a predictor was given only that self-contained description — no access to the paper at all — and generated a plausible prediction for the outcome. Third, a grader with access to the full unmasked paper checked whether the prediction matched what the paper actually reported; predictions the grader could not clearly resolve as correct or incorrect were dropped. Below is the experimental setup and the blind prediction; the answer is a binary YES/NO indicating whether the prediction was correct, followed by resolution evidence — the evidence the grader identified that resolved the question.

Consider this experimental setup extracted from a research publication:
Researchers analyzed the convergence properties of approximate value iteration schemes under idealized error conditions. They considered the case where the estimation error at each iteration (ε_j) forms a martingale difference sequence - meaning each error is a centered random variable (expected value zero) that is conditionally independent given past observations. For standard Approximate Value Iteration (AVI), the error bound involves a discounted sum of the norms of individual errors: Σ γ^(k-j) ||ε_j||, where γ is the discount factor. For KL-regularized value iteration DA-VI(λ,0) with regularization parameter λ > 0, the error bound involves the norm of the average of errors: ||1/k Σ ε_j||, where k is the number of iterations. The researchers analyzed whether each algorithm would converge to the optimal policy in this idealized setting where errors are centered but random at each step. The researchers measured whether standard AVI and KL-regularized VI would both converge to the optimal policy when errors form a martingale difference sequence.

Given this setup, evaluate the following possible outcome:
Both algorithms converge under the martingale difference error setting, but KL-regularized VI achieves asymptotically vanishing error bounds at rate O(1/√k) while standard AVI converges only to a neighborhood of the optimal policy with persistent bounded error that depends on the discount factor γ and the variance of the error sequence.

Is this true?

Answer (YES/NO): NO